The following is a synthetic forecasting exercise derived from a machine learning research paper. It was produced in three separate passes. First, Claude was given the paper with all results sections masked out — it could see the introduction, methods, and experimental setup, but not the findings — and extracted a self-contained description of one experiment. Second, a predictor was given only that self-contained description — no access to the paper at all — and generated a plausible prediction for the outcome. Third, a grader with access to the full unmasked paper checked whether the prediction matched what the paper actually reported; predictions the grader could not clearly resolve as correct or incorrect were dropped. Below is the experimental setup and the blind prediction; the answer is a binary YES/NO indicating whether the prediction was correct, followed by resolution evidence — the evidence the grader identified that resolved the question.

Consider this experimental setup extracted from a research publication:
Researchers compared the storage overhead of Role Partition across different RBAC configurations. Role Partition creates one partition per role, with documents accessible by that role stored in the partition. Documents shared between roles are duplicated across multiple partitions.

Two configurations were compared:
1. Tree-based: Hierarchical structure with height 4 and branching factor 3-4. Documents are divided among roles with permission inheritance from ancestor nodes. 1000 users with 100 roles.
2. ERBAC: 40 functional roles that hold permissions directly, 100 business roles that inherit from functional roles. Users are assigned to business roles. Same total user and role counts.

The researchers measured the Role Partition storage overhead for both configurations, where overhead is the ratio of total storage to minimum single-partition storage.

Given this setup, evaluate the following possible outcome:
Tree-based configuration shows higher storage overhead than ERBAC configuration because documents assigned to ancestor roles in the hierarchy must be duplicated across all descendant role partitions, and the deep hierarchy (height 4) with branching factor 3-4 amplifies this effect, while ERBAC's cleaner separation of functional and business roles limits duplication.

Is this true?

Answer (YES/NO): NO